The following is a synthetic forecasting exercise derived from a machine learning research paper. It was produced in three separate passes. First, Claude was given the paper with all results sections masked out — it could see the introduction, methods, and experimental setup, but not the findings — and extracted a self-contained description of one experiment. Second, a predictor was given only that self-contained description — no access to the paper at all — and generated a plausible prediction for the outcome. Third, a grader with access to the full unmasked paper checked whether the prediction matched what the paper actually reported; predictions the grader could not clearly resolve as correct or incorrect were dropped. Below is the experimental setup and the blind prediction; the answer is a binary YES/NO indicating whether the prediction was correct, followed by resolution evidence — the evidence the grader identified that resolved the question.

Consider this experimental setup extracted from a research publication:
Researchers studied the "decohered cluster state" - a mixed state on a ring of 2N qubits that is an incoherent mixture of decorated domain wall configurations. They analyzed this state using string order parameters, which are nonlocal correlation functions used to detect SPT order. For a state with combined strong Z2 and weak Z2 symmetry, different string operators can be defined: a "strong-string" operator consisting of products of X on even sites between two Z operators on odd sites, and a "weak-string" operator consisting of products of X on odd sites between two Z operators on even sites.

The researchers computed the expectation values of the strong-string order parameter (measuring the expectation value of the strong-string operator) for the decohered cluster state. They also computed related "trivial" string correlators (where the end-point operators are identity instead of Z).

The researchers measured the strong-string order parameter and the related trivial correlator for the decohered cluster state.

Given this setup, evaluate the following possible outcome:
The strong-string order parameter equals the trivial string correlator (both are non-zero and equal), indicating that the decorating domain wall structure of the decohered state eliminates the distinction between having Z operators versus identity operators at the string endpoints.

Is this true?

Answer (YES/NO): NO